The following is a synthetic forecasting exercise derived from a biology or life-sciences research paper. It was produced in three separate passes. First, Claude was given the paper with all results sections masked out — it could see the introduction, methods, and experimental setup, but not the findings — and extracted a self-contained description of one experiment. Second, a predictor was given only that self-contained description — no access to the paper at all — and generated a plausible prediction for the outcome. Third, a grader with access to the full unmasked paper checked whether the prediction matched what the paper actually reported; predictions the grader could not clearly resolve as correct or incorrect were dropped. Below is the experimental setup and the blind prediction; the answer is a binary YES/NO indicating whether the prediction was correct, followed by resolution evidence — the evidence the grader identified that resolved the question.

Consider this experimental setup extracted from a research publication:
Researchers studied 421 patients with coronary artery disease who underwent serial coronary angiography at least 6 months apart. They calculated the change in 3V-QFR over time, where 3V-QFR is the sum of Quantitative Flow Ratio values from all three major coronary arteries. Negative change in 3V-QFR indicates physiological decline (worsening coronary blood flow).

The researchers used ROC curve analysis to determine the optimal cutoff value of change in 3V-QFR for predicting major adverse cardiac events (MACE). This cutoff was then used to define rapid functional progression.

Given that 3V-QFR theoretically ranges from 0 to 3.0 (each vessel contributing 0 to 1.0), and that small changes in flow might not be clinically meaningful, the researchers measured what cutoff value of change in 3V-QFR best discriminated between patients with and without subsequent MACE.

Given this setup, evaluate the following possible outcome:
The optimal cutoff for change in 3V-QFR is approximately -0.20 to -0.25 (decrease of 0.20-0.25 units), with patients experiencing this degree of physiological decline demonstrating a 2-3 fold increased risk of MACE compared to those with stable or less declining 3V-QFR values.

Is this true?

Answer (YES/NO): NO